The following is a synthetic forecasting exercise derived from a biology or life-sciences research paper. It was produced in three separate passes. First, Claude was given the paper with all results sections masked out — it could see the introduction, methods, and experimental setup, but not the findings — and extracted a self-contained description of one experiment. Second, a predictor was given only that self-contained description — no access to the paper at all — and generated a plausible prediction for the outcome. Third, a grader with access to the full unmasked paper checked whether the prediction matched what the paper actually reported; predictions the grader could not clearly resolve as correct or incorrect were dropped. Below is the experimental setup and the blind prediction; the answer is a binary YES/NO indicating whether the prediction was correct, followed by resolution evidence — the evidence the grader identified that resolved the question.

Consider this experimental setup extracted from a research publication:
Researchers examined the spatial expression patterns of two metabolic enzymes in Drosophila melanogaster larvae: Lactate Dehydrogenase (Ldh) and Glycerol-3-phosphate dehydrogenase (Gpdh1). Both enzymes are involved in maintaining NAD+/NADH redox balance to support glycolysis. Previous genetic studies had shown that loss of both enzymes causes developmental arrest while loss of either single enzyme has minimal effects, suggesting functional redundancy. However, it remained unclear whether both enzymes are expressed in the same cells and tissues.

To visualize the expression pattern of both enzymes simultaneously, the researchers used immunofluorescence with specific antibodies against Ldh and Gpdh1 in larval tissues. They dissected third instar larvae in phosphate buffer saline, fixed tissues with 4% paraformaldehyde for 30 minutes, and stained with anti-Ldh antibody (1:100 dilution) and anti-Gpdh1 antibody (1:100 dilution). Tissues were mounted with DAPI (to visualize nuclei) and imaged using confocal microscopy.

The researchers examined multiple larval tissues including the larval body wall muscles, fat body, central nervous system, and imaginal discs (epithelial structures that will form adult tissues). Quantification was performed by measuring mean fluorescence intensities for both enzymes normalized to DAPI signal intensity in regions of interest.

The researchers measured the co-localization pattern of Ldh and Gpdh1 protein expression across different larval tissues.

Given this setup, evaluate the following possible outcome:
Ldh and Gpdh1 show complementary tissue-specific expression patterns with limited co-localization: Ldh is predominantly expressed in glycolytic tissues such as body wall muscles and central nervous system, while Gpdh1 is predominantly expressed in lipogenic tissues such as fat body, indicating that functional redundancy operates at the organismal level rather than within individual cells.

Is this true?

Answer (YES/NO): NO